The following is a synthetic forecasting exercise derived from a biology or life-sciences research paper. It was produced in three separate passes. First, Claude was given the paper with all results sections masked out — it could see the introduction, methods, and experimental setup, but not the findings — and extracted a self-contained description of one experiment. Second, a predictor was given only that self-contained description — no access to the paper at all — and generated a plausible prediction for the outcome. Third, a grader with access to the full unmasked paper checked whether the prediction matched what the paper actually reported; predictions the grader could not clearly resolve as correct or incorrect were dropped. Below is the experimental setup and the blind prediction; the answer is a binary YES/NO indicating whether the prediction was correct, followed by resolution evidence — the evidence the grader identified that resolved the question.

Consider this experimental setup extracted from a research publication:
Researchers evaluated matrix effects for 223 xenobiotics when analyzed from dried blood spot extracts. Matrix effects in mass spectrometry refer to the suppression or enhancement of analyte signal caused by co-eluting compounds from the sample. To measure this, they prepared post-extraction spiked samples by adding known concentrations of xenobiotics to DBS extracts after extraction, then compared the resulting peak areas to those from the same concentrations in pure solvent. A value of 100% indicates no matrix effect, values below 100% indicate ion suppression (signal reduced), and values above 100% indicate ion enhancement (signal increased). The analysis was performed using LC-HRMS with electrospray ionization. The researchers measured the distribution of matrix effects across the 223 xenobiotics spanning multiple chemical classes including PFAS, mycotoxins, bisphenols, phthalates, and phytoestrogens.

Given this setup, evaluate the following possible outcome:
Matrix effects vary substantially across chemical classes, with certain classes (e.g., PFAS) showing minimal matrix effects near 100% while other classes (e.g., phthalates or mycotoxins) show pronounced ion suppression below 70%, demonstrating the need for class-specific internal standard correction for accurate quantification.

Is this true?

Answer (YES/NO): NO